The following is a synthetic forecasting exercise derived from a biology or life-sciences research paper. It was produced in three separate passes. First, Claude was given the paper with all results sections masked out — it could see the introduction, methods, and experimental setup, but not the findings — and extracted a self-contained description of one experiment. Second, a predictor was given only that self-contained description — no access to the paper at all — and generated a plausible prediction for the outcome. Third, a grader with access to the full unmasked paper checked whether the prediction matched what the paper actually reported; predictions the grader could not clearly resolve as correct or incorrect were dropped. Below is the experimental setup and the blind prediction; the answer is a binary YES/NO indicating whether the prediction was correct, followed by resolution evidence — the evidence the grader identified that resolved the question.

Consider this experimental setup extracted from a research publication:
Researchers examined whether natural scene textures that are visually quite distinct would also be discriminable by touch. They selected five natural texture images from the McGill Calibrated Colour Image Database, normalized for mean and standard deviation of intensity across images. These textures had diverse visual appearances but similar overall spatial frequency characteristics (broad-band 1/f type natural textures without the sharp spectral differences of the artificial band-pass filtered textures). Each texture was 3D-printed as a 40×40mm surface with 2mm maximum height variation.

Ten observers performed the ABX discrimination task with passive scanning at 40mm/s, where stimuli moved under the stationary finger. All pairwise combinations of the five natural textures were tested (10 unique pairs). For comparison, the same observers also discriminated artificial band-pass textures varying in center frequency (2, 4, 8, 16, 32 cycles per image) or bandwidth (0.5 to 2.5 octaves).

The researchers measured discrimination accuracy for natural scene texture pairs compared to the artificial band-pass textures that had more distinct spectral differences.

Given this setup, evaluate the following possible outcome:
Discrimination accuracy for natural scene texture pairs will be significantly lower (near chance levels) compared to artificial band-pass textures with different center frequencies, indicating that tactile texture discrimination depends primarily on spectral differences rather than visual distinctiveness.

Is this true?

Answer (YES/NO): YES